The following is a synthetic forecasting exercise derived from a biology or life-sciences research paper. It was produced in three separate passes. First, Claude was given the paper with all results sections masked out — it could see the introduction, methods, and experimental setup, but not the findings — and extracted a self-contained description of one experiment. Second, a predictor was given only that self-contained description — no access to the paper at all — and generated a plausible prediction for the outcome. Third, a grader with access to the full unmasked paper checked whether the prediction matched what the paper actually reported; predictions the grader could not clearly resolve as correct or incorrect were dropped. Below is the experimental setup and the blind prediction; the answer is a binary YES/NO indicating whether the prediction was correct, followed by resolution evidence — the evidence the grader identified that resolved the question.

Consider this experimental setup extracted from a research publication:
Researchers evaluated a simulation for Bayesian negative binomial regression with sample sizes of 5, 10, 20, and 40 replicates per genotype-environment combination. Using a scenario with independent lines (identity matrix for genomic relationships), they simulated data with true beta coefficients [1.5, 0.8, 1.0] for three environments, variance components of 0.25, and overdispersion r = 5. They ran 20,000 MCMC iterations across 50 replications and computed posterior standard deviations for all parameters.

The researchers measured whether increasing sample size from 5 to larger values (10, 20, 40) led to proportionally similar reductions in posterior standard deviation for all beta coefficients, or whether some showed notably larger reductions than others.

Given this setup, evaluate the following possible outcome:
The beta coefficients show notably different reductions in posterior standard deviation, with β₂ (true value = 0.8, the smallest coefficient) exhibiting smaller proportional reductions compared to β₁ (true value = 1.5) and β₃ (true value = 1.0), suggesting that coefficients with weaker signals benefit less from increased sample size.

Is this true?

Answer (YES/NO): NO